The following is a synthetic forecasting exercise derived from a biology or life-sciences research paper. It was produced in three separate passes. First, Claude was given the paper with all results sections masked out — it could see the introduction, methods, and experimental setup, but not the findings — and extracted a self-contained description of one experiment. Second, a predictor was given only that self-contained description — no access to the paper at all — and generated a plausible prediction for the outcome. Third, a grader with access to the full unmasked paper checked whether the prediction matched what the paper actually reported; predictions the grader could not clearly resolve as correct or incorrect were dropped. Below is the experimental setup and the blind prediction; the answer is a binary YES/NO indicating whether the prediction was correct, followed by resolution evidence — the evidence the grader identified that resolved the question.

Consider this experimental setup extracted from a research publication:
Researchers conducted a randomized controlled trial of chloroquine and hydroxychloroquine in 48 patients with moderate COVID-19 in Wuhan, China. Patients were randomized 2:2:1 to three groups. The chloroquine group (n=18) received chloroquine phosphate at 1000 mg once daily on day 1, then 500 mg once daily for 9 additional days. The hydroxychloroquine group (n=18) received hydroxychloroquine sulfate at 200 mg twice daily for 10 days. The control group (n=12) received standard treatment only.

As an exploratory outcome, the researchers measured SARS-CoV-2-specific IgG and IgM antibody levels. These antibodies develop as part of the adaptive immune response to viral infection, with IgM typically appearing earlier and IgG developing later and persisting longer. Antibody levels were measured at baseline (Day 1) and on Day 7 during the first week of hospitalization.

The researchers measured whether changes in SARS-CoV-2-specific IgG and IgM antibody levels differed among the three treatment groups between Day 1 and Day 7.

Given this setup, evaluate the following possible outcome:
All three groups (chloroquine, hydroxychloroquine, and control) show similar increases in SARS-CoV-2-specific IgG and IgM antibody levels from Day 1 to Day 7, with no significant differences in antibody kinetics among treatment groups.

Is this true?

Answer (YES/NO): YES